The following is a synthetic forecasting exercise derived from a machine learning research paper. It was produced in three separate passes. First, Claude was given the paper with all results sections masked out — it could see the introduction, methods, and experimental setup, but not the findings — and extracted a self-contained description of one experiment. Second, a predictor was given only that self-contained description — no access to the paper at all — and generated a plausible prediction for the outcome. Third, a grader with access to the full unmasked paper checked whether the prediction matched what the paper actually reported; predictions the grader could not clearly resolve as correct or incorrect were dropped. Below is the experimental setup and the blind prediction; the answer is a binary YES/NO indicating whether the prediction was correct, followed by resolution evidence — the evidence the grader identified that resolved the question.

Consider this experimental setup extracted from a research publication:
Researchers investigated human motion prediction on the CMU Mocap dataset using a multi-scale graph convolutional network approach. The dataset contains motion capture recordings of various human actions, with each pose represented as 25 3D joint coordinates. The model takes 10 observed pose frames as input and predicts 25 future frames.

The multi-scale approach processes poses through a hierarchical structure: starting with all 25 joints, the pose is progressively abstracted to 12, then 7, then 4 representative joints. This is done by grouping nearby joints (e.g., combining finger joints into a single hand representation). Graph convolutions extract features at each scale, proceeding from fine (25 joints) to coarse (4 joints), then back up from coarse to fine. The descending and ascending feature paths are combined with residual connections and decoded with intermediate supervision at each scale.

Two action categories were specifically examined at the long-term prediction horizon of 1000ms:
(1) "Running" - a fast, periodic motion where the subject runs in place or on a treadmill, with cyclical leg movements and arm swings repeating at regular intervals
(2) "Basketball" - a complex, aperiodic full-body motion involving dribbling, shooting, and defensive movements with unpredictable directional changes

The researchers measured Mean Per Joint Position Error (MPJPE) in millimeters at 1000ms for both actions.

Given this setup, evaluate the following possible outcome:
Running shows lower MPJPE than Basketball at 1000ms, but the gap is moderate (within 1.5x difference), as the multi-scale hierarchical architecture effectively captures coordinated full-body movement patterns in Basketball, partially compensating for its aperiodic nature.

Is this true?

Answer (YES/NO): NO